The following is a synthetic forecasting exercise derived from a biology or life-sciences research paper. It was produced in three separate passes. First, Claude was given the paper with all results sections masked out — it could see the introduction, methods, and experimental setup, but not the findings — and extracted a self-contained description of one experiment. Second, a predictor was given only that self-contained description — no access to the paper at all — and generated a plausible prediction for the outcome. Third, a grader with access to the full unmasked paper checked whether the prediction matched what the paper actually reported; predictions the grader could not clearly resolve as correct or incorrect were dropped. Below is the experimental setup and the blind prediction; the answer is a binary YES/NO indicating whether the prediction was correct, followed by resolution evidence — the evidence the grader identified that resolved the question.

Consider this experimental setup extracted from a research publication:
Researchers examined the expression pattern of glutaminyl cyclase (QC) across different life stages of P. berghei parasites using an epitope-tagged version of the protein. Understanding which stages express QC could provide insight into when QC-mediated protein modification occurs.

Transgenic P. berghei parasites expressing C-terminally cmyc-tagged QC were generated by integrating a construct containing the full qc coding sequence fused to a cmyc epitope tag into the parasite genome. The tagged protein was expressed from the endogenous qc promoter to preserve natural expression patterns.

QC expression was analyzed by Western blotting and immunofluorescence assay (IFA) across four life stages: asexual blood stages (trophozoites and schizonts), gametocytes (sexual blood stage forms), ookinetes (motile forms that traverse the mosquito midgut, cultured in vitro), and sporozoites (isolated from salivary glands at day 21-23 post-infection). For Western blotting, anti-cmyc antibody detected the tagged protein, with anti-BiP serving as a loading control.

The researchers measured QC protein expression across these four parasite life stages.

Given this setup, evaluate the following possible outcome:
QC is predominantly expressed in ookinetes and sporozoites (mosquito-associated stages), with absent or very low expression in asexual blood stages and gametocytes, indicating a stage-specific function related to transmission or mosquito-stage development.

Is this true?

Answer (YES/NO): NO